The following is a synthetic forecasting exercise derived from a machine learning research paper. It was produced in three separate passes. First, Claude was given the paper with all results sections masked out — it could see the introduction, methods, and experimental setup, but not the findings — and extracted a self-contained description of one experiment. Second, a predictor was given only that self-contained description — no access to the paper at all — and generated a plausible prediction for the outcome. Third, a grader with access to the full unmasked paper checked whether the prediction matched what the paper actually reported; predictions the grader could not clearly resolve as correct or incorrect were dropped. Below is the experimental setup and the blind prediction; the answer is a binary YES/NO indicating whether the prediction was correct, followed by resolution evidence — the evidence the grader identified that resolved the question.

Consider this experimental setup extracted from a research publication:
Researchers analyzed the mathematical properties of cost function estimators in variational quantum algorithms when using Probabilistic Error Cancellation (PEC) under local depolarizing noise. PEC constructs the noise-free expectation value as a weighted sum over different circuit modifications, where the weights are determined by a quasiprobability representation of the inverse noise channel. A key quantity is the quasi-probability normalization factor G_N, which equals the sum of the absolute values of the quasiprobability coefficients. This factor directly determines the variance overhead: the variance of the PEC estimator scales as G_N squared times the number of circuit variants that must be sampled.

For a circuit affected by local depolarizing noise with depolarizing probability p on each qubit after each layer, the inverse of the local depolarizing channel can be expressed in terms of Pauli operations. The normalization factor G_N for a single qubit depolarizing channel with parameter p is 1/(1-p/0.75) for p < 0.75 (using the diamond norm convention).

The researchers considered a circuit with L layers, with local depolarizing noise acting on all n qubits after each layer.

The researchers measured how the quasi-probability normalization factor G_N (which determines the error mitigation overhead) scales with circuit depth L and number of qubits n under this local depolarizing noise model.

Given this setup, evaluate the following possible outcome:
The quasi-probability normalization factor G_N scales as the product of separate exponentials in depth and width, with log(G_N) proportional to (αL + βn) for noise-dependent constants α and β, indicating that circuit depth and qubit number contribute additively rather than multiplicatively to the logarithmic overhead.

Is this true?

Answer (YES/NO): NO